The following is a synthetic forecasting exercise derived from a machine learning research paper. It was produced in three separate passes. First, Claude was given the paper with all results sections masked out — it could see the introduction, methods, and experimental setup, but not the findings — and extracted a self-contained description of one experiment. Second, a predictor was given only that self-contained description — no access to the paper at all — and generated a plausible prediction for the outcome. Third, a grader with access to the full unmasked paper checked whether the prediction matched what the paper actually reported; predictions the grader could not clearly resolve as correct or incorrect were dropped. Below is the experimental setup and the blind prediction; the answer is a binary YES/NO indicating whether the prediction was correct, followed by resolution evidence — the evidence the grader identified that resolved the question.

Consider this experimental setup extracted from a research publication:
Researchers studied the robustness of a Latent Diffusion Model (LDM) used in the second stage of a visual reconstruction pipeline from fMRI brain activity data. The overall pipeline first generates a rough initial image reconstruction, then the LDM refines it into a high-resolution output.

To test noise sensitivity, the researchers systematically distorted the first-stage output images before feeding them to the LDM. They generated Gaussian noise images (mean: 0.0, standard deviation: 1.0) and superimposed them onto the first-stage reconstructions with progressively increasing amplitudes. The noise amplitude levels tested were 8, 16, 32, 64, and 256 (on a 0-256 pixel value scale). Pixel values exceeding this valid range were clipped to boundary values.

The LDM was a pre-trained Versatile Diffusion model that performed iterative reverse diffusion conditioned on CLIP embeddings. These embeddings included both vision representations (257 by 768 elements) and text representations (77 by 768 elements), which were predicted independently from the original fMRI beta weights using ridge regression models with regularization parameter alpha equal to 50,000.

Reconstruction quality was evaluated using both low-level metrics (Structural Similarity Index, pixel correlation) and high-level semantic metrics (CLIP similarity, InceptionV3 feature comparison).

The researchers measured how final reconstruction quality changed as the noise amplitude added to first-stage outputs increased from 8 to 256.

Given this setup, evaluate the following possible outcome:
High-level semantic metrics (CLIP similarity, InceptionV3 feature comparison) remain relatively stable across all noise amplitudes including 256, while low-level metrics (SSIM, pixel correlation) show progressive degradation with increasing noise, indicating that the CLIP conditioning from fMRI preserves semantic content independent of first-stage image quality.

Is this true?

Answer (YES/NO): NO